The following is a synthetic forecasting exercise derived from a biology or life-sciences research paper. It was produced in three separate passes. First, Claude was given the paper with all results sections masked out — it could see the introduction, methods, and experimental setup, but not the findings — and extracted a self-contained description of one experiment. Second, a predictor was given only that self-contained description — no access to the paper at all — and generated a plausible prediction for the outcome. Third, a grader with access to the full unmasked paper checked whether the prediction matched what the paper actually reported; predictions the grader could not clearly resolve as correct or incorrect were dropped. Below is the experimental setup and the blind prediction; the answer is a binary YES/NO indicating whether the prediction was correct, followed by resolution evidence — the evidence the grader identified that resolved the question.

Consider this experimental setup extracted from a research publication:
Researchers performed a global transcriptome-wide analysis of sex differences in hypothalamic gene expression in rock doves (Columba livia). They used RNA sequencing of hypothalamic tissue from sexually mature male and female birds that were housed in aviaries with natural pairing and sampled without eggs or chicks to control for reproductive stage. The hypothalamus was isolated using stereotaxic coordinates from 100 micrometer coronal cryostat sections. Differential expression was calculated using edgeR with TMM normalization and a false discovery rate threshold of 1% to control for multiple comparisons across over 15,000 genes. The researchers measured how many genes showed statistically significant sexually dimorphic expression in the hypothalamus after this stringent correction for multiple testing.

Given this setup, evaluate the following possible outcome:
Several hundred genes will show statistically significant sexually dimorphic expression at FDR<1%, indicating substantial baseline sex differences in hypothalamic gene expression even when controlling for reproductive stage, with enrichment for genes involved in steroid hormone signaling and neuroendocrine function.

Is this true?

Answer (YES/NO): NO